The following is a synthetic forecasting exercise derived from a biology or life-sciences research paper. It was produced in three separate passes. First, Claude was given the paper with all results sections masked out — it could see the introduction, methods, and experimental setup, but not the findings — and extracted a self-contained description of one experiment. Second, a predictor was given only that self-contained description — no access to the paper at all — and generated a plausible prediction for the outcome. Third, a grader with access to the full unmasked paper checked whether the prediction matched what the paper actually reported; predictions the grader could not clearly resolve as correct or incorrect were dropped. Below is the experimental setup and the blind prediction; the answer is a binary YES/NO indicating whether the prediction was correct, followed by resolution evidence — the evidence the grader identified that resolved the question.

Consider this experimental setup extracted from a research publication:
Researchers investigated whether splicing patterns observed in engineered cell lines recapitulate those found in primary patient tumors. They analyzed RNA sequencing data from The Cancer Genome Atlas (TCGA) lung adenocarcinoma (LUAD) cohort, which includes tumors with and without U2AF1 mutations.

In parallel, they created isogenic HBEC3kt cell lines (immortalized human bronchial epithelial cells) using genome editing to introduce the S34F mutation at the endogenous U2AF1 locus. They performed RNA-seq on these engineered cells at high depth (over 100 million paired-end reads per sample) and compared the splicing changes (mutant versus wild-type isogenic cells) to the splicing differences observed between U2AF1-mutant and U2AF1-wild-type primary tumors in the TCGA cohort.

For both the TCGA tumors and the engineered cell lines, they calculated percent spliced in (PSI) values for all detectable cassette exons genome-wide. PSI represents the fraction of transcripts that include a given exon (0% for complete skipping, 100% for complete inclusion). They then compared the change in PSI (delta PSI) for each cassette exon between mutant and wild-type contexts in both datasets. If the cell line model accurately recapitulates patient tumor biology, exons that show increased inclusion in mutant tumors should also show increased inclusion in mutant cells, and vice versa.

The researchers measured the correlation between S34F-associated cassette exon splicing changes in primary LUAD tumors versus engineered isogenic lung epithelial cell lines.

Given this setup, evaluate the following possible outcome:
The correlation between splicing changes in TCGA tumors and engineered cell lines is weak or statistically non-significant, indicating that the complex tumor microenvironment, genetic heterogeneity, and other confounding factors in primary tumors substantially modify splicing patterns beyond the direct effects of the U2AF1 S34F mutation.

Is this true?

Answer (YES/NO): NO